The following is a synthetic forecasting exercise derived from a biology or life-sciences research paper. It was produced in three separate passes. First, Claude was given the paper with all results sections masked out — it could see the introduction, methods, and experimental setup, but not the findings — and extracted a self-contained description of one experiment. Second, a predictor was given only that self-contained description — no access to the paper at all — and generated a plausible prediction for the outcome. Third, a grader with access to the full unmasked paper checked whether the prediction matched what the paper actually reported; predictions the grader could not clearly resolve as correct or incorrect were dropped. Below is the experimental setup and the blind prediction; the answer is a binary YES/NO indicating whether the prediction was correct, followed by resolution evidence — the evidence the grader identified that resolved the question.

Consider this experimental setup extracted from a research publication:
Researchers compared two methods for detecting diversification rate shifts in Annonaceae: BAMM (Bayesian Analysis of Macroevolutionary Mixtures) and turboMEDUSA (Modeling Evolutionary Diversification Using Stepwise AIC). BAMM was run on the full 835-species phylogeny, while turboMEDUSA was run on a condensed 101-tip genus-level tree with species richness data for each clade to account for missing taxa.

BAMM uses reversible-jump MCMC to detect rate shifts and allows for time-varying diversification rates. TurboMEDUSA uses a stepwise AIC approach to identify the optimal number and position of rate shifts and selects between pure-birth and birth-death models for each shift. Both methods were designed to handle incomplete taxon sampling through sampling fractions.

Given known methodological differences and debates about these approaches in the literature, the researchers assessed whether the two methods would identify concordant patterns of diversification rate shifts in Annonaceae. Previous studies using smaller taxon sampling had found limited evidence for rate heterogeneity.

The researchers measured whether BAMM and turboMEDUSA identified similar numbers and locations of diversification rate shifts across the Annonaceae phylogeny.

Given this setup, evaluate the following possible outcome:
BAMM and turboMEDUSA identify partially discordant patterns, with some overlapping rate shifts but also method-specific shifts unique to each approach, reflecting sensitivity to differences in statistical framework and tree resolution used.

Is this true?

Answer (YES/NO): NO